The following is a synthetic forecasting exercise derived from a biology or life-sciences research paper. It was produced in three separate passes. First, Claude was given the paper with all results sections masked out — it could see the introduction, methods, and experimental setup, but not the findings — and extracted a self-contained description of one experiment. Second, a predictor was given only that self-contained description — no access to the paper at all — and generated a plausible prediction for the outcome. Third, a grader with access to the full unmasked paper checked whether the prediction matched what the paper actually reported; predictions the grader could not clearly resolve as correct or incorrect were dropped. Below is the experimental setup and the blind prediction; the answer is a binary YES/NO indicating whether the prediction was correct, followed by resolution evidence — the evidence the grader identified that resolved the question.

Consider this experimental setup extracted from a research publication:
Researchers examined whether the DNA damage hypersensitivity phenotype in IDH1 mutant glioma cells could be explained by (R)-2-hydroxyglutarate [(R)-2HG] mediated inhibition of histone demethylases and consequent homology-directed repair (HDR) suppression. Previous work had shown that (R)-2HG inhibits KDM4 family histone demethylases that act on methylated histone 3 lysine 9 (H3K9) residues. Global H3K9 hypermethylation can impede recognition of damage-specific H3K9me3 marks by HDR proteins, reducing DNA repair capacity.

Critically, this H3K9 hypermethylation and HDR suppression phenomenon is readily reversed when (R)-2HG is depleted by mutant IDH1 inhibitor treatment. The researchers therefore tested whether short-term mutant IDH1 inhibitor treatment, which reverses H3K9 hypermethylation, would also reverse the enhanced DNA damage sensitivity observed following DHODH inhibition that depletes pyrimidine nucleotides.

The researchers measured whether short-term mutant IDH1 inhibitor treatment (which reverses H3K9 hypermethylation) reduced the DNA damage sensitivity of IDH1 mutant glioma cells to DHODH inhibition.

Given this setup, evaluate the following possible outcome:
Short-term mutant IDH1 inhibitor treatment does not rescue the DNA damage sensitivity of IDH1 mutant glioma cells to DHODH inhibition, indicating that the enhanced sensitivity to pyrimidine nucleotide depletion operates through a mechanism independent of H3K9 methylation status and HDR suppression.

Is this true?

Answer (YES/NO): YES